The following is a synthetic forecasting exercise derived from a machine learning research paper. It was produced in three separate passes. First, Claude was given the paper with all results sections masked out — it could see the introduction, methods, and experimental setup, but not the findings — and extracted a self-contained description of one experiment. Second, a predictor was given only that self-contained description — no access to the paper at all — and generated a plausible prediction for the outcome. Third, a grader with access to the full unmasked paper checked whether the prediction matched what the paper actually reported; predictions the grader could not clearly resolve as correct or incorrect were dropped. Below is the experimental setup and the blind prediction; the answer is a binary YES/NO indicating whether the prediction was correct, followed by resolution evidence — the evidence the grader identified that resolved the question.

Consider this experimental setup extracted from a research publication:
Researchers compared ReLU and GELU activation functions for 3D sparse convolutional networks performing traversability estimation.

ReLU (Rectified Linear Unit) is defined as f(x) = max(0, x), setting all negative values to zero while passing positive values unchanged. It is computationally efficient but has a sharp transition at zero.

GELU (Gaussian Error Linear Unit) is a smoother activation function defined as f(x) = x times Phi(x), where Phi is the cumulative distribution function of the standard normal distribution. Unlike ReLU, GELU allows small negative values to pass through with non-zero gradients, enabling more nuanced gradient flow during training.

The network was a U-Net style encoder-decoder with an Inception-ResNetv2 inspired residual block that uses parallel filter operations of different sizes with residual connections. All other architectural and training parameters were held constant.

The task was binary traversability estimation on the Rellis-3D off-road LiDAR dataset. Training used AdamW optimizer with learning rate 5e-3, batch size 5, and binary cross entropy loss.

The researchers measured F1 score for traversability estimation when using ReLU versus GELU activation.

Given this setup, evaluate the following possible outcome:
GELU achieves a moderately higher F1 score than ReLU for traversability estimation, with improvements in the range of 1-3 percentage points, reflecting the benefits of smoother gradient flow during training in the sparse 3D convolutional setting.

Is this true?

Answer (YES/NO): NO